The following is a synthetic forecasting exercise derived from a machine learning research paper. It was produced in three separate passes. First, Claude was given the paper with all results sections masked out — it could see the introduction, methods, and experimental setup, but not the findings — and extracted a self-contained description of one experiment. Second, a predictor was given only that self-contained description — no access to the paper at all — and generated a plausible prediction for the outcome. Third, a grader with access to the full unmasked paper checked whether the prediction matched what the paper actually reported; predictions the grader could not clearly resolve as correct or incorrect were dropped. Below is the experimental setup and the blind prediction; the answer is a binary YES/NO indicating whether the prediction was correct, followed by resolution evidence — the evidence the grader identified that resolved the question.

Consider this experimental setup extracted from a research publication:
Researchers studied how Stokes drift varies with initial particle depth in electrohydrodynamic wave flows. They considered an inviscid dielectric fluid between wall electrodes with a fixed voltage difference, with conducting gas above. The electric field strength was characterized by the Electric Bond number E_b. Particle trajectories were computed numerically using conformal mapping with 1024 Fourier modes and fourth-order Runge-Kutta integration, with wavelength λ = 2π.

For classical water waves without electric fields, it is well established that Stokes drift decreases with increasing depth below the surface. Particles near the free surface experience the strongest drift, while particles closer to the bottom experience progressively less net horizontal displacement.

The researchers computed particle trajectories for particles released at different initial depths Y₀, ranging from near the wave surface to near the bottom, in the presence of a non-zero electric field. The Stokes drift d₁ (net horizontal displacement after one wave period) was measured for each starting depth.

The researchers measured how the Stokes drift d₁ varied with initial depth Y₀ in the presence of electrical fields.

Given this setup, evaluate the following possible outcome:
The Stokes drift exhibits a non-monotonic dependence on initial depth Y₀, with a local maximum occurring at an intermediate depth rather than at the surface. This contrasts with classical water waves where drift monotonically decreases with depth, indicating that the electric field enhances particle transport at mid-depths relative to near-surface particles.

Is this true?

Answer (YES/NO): NO